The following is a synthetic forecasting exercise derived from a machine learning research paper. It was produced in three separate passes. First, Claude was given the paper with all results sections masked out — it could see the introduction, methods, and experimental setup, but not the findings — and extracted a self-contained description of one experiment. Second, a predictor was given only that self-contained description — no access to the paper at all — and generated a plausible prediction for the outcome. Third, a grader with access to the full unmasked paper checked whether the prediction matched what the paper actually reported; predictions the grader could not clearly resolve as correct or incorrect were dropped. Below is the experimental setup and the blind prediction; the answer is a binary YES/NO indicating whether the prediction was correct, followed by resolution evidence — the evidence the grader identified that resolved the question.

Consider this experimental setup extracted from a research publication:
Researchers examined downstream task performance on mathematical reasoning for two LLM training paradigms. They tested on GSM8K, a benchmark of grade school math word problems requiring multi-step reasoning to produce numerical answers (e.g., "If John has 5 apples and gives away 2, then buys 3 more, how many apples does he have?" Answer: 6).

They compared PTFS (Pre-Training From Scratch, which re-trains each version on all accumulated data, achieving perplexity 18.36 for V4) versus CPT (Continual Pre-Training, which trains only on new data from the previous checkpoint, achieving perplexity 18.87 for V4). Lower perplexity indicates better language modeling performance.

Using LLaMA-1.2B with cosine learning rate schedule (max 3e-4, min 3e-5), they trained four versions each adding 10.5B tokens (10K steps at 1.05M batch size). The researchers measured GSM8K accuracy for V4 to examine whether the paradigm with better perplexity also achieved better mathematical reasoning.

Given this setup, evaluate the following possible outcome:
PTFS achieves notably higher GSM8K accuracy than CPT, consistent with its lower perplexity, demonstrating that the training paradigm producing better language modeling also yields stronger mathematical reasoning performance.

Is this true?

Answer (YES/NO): NO